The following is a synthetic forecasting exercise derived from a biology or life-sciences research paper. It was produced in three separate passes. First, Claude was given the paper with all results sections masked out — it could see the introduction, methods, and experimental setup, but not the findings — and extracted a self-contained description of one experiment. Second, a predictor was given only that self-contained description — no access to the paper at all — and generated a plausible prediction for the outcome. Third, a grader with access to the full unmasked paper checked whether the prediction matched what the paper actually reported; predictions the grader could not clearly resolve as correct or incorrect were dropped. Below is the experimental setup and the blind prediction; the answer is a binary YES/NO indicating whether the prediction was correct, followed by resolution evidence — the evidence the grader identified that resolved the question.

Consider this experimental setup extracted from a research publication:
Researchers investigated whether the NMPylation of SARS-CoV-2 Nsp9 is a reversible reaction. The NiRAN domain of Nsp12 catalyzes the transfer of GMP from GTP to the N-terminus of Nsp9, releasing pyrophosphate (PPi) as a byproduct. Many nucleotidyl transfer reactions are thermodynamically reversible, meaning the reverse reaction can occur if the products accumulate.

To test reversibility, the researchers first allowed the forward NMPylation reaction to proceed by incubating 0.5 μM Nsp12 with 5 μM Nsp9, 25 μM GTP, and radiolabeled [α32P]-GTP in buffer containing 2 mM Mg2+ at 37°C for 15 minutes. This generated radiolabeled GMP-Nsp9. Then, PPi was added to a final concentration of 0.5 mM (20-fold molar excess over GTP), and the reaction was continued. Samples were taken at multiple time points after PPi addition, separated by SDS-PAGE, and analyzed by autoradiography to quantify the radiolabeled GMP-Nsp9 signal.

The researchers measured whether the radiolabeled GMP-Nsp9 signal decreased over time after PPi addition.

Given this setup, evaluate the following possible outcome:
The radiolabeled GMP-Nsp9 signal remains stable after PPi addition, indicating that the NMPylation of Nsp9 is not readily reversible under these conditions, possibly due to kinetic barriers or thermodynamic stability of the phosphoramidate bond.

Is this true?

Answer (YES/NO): NO